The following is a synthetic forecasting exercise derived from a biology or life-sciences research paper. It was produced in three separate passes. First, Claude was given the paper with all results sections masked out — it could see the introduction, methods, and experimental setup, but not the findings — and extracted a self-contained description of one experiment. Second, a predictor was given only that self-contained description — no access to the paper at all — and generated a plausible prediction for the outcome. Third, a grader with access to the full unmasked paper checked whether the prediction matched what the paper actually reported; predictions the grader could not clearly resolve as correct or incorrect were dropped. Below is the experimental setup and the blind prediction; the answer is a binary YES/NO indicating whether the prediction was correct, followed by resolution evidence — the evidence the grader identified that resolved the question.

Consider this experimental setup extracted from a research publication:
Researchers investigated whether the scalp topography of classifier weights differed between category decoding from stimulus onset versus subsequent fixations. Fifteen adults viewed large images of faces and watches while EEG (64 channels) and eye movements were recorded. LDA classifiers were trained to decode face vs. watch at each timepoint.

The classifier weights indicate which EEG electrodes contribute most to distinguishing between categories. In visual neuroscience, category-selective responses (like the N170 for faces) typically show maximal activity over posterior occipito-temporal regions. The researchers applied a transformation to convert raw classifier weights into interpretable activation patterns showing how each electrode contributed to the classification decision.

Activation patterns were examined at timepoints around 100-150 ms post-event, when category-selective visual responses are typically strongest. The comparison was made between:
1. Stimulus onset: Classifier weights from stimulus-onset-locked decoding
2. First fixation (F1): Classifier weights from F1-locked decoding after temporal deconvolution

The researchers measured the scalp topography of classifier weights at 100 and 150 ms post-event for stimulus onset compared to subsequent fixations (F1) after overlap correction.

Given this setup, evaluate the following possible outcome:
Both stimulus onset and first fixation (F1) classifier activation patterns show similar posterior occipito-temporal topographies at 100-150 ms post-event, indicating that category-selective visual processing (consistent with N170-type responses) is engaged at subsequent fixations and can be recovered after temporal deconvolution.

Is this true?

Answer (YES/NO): NO